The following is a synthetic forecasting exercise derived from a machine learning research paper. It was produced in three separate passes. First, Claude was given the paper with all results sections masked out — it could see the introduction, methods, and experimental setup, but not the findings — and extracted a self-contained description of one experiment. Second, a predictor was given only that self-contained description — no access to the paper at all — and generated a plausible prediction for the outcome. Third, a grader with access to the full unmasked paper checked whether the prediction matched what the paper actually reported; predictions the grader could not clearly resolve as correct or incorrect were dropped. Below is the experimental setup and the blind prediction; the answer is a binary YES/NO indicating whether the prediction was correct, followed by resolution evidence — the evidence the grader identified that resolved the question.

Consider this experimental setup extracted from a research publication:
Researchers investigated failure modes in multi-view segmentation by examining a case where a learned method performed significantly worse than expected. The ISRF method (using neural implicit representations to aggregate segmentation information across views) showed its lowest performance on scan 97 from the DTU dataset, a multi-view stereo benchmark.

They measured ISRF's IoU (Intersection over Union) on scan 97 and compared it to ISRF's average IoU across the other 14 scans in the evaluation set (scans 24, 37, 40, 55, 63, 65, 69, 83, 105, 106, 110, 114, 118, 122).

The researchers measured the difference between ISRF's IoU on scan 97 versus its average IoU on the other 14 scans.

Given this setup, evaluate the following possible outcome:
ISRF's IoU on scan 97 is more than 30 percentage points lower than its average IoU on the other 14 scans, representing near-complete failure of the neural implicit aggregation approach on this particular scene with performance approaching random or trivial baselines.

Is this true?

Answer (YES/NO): YES